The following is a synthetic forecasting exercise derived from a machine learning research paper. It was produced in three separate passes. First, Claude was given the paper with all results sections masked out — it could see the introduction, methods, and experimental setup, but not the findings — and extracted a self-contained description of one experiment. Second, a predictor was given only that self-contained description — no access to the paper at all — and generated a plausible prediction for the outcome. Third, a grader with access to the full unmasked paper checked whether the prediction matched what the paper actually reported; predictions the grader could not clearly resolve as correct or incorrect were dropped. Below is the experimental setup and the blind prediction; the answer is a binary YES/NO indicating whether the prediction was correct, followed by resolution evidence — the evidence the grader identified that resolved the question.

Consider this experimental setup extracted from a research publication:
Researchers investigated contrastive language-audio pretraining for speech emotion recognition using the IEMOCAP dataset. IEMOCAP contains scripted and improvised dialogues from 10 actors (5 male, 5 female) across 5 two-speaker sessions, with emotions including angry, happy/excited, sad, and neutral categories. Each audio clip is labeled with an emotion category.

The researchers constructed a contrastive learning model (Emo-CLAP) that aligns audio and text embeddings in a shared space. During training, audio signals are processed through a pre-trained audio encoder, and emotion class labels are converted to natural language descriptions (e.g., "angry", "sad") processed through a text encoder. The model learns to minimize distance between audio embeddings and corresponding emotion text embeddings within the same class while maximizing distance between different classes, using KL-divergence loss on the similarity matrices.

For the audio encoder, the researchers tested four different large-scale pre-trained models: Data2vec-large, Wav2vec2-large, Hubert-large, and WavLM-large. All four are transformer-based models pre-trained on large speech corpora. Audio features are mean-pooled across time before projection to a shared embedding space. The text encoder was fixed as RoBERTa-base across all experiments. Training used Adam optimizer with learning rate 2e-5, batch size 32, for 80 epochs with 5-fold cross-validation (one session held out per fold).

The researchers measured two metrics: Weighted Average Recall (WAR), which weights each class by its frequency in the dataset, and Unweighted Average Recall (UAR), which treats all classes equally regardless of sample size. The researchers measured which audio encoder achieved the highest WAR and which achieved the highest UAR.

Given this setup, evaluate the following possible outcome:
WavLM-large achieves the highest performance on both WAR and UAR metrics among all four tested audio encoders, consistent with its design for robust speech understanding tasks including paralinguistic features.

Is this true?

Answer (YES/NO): NO